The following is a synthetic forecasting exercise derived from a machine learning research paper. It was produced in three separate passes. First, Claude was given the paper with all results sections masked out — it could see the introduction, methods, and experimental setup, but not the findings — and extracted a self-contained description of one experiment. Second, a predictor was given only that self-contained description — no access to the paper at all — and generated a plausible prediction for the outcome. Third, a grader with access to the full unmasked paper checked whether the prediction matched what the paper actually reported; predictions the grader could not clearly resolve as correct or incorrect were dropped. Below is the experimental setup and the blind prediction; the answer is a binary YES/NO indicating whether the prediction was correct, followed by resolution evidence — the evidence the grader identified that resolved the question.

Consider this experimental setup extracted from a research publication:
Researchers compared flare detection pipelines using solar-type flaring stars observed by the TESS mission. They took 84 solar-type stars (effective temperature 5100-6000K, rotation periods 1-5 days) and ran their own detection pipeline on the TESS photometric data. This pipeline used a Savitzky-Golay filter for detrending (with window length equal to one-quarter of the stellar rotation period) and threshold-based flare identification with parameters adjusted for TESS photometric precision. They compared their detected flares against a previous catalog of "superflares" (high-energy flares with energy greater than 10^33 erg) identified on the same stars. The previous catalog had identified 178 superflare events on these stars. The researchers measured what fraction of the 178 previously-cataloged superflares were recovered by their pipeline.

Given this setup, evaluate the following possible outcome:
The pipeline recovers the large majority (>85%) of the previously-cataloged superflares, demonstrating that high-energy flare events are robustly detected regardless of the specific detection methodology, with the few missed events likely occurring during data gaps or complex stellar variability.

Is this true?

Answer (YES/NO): YES